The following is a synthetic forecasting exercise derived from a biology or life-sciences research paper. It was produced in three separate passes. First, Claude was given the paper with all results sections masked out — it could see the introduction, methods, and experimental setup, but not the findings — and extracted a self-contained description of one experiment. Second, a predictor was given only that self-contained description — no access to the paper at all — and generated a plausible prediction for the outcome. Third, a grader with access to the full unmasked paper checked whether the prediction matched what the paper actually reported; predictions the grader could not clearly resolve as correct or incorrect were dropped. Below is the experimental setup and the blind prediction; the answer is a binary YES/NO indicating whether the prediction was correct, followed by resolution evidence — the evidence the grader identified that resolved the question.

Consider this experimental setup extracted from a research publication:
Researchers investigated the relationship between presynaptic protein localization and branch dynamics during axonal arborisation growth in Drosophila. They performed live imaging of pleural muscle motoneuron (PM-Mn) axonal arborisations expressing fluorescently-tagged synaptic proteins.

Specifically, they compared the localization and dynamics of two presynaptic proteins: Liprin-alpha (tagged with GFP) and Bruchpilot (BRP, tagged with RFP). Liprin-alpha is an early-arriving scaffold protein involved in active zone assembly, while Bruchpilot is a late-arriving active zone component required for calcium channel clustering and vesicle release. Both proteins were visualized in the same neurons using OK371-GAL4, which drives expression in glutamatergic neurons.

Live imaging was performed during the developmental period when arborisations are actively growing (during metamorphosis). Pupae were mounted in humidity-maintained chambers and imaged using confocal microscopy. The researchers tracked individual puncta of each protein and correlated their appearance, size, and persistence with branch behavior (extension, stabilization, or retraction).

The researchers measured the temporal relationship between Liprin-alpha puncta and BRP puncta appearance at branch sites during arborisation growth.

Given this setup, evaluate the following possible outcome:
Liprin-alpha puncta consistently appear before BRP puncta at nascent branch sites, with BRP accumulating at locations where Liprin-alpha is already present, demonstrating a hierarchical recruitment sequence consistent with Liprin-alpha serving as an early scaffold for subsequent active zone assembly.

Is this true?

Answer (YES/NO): NO